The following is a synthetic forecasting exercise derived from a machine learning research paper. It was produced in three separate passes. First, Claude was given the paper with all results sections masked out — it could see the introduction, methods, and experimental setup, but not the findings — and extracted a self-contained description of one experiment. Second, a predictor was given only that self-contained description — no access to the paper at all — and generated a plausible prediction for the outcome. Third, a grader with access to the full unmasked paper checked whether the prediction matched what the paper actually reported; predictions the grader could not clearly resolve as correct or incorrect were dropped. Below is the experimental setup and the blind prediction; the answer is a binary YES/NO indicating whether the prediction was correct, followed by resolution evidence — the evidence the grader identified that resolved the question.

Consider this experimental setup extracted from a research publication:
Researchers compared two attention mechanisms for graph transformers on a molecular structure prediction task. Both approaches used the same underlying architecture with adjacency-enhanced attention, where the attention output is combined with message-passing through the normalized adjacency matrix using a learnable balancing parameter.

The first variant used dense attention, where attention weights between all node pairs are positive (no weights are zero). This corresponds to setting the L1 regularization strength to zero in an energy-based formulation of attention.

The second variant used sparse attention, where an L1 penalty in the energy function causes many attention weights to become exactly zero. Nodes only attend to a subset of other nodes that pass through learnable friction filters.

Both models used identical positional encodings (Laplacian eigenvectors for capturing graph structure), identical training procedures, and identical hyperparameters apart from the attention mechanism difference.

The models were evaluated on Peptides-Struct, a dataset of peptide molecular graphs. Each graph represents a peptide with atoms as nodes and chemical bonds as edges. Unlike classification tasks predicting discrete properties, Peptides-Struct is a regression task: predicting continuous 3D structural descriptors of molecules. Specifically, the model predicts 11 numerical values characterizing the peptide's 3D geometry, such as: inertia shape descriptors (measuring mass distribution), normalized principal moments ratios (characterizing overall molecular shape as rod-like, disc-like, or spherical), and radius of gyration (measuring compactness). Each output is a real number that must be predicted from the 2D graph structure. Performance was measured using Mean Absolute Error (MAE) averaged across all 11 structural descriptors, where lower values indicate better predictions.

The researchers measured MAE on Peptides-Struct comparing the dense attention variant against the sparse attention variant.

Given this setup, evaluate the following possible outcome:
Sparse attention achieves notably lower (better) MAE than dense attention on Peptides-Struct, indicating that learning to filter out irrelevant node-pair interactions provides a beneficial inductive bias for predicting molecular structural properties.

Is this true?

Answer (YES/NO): NO